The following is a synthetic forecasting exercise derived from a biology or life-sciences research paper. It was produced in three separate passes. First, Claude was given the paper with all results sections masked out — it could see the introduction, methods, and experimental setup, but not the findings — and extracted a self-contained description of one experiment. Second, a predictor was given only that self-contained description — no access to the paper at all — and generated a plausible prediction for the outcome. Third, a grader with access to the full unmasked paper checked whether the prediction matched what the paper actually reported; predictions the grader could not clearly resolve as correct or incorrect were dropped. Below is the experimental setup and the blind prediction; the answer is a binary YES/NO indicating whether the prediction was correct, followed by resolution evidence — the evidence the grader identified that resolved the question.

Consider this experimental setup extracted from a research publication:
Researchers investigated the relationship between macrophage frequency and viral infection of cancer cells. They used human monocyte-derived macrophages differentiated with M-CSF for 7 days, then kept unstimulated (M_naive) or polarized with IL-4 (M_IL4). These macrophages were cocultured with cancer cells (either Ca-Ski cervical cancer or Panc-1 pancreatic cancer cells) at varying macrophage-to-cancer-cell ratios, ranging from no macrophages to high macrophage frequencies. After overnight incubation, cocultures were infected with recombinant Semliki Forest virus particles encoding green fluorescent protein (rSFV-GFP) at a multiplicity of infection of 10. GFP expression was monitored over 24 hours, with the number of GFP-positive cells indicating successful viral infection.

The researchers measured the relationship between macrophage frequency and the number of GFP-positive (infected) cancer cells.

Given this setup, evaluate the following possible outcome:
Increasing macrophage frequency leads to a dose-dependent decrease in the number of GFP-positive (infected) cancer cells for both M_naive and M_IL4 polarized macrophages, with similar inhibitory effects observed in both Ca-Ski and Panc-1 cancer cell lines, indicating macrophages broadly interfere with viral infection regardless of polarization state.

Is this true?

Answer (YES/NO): YES